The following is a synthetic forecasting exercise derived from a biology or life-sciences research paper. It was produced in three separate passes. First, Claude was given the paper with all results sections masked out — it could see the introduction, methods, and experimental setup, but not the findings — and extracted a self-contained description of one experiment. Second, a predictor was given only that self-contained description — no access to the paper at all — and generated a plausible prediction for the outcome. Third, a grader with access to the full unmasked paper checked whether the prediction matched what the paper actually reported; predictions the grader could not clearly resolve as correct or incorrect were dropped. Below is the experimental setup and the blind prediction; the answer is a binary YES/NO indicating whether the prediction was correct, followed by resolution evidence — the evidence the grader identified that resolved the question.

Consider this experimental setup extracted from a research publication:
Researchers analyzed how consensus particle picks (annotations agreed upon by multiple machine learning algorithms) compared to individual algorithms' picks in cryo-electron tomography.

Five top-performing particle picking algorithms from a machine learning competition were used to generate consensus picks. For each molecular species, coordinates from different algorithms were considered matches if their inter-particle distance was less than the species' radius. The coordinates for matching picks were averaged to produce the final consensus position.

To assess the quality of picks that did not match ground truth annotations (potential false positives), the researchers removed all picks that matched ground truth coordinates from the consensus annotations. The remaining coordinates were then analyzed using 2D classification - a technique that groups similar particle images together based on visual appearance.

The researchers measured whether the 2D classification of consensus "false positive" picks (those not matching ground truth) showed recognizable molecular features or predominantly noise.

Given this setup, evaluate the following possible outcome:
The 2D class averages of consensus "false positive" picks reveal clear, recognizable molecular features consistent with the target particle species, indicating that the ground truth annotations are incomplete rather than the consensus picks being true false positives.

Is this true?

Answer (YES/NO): YES